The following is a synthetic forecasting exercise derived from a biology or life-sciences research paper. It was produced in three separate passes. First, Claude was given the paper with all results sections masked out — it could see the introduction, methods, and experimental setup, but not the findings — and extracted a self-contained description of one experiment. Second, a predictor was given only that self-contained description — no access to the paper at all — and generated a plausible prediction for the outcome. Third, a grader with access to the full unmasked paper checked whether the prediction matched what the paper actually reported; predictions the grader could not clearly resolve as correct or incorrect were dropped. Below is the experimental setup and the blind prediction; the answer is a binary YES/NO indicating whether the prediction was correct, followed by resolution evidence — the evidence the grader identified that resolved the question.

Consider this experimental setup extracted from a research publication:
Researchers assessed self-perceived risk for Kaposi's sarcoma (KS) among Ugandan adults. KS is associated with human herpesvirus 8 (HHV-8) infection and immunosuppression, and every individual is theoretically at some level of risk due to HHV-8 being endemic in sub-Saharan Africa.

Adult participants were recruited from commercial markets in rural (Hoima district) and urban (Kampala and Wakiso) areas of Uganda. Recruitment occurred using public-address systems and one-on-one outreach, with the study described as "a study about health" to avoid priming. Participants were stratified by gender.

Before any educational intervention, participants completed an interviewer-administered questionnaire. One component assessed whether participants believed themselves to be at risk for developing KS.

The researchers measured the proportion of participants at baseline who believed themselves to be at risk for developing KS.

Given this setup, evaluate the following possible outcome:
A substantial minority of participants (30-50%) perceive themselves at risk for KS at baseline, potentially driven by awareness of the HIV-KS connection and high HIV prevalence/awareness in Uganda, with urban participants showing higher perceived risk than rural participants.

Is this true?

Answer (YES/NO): NO